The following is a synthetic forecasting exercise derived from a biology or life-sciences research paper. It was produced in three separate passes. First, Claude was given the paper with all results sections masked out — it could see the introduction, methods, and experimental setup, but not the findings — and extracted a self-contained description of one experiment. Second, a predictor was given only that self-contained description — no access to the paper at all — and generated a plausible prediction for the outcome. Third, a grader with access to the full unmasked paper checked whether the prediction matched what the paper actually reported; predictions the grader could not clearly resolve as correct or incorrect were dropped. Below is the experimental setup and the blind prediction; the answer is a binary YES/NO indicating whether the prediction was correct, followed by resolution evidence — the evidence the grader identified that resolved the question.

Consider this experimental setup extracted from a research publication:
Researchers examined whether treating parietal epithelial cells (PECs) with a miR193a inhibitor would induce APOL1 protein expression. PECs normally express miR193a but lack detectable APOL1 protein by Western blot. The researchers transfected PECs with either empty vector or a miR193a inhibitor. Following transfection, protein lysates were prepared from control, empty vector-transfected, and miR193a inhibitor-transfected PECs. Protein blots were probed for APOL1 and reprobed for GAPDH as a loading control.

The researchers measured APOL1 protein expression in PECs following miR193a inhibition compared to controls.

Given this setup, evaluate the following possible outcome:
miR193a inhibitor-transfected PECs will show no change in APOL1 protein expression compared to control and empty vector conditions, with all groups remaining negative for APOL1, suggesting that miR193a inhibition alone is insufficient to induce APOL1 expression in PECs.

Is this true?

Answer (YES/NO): NO